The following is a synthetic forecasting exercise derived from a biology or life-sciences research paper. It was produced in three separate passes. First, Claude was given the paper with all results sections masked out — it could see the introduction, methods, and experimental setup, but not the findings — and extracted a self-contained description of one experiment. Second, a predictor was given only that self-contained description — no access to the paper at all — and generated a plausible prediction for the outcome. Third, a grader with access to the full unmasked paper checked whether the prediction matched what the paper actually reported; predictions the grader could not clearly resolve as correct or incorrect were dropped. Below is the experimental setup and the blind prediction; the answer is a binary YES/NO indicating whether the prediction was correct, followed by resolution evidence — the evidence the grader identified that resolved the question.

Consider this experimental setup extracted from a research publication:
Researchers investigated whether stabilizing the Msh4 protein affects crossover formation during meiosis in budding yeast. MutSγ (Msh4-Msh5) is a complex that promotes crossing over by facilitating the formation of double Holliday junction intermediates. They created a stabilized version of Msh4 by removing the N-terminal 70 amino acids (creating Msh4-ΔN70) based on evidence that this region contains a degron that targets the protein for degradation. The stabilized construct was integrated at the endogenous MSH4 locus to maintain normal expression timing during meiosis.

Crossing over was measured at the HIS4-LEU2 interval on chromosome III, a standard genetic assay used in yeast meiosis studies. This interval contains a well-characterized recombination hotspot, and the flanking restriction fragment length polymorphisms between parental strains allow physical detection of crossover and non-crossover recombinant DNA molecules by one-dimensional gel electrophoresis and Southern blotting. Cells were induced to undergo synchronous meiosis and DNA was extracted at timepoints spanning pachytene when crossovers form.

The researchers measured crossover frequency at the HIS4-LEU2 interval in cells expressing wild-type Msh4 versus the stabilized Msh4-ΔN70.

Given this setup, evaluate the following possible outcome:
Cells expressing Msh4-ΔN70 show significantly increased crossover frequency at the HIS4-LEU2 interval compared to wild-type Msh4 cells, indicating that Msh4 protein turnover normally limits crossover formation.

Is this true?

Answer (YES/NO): NO